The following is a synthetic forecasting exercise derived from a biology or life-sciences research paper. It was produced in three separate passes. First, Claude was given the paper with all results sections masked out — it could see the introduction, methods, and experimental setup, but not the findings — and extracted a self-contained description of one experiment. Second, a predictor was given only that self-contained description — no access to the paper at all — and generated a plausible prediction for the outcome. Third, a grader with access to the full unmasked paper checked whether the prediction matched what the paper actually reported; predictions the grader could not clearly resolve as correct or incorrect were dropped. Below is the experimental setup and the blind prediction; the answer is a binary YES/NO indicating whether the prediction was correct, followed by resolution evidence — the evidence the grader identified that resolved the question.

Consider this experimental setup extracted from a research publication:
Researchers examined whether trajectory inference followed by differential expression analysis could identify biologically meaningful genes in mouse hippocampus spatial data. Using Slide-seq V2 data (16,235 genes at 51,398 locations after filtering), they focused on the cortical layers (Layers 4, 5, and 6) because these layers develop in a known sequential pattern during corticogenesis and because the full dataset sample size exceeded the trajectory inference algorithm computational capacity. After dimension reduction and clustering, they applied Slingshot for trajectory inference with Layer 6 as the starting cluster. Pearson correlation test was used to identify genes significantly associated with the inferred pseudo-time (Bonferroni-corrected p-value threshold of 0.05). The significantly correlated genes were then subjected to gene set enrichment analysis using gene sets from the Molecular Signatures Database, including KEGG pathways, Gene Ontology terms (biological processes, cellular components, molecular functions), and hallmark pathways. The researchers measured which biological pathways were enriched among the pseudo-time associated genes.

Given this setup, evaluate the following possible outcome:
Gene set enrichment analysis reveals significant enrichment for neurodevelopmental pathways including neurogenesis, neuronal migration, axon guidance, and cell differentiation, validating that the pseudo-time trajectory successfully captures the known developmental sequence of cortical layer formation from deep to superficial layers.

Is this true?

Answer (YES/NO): NO